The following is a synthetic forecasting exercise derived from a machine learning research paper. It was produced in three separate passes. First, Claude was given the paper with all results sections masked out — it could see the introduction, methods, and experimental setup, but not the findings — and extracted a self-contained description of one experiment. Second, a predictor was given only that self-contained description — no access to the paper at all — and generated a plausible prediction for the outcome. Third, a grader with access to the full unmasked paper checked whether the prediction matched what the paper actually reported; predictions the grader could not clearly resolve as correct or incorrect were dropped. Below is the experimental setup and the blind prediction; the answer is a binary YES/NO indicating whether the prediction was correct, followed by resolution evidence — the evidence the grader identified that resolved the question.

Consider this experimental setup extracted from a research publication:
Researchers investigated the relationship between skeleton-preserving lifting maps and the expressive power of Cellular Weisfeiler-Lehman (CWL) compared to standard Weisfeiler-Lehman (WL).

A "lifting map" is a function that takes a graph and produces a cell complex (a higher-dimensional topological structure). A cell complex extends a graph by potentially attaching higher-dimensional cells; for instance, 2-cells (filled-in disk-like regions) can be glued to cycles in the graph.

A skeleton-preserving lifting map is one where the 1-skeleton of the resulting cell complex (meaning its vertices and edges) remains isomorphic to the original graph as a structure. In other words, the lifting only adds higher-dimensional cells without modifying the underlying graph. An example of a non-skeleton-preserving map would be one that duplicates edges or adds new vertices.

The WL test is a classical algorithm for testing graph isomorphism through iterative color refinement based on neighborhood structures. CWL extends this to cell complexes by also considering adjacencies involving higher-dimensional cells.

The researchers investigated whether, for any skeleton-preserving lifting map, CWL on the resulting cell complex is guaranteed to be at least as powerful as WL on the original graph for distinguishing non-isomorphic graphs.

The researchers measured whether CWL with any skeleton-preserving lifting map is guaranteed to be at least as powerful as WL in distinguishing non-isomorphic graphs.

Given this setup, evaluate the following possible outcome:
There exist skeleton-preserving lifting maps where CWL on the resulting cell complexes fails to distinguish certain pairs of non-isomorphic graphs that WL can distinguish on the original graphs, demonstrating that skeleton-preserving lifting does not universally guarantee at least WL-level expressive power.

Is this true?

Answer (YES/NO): NO